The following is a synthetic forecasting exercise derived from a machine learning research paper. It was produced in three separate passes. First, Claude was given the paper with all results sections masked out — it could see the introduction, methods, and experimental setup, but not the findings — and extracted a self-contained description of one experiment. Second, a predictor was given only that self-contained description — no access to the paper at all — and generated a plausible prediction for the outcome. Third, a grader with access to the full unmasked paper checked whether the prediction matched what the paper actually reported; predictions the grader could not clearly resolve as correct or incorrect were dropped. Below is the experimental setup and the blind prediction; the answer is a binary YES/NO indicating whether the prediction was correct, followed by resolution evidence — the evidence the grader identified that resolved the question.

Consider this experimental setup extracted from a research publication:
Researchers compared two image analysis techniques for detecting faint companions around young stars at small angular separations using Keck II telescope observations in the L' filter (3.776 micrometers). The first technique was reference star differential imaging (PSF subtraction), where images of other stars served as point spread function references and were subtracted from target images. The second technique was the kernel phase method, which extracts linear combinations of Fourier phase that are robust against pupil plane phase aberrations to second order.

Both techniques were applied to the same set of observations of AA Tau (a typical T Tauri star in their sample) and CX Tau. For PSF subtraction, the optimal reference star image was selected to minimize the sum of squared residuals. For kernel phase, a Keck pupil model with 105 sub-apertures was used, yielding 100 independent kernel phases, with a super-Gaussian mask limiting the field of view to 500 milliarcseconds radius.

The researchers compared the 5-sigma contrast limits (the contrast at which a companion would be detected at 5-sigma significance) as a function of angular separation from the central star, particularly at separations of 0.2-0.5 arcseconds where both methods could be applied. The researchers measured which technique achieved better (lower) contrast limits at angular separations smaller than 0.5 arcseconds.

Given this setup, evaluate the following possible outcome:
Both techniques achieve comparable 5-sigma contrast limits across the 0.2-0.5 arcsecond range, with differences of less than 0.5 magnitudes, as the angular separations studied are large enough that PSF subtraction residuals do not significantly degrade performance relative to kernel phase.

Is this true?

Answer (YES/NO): NO